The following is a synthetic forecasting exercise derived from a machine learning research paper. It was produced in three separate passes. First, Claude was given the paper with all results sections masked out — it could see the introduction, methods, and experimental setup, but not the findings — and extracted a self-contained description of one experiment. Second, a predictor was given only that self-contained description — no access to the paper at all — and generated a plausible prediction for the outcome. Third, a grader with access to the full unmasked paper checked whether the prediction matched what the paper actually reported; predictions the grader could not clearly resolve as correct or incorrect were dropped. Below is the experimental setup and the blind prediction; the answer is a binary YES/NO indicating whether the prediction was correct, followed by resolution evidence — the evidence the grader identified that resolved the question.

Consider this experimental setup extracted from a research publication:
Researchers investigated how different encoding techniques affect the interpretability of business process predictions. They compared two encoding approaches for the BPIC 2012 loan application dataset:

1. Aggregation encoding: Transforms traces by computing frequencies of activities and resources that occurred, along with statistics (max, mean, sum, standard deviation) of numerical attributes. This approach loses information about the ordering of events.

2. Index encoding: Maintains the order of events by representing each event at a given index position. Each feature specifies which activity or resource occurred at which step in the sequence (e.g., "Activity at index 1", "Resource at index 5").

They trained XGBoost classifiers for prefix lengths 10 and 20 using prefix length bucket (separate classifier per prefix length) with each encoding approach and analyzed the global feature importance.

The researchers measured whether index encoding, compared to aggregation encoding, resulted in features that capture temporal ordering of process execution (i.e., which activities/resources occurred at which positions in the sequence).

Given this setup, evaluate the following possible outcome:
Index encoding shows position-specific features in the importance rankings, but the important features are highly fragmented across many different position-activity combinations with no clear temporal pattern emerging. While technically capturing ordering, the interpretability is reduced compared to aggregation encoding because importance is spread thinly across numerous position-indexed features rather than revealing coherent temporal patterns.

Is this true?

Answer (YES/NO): NO